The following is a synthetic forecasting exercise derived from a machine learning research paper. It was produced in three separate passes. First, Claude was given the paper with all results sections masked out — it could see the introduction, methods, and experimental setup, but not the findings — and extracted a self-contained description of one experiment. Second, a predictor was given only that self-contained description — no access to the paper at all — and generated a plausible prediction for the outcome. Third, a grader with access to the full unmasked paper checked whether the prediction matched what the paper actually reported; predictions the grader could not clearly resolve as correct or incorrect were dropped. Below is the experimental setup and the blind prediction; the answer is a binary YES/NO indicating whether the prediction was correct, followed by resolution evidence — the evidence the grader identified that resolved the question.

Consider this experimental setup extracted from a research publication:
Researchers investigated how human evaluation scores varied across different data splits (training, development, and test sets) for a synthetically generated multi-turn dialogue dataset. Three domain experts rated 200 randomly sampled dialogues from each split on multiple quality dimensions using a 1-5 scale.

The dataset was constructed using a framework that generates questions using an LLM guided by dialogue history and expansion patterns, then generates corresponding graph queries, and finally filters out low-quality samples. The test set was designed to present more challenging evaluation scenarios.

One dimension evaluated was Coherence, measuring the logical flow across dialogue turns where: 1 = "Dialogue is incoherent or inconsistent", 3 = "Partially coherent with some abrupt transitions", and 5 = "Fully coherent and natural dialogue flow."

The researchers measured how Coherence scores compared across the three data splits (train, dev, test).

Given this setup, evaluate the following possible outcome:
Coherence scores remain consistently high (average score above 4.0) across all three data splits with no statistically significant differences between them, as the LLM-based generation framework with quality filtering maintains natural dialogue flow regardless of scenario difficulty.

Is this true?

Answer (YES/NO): NO